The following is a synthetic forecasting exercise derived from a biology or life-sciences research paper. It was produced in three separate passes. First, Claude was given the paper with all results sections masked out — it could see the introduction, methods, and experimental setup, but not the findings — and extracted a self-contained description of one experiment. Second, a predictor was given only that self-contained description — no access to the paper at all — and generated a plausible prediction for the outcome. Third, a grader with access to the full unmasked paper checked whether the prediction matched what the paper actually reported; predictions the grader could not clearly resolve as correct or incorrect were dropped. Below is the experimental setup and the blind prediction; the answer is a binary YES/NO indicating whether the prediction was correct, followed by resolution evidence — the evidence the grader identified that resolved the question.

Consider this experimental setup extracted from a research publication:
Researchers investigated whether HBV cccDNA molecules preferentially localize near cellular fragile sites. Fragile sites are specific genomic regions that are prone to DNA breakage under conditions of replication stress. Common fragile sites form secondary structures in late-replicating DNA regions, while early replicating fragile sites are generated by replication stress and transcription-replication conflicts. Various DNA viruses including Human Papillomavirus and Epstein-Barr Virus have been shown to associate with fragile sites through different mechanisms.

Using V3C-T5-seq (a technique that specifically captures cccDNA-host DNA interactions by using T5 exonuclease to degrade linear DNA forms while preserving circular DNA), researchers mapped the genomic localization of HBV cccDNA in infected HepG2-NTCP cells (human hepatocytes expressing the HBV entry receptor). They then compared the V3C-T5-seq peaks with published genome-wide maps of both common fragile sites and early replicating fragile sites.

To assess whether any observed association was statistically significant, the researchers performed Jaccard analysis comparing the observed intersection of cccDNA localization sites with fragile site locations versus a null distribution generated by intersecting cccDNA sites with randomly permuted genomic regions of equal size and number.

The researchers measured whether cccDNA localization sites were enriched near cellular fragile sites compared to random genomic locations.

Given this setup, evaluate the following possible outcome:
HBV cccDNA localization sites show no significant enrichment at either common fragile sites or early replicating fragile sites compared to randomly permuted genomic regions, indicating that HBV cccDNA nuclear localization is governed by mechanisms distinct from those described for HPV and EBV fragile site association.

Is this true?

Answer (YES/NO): NO